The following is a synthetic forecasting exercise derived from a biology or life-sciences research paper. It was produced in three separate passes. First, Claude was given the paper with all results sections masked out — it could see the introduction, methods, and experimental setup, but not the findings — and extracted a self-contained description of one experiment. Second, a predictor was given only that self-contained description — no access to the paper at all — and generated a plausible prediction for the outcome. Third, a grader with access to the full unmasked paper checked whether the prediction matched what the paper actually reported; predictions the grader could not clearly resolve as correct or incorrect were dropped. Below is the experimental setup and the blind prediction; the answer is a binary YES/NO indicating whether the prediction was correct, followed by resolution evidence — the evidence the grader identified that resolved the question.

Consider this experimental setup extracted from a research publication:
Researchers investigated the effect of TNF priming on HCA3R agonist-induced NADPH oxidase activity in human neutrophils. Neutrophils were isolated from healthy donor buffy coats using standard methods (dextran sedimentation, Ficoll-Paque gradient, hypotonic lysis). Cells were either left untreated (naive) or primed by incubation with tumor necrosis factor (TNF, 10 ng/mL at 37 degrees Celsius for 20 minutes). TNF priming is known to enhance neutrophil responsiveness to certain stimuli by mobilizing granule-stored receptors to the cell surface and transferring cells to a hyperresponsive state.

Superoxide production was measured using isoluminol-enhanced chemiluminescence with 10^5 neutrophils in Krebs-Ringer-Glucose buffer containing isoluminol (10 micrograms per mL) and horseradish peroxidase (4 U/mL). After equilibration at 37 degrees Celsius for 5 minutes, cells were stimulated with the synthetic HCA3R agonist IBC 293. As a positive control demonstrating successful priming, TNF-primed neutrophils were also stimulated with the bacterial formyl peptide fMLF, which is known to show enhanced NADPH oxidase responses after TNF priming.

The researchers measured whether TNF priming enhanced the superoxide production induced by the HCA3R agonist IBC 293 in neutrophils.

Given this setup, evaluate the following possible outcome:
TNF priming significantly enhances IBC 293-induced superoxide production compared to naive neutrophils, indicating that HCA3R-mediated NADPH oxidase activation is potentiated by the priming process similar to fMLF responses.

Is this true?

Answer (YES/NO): NO